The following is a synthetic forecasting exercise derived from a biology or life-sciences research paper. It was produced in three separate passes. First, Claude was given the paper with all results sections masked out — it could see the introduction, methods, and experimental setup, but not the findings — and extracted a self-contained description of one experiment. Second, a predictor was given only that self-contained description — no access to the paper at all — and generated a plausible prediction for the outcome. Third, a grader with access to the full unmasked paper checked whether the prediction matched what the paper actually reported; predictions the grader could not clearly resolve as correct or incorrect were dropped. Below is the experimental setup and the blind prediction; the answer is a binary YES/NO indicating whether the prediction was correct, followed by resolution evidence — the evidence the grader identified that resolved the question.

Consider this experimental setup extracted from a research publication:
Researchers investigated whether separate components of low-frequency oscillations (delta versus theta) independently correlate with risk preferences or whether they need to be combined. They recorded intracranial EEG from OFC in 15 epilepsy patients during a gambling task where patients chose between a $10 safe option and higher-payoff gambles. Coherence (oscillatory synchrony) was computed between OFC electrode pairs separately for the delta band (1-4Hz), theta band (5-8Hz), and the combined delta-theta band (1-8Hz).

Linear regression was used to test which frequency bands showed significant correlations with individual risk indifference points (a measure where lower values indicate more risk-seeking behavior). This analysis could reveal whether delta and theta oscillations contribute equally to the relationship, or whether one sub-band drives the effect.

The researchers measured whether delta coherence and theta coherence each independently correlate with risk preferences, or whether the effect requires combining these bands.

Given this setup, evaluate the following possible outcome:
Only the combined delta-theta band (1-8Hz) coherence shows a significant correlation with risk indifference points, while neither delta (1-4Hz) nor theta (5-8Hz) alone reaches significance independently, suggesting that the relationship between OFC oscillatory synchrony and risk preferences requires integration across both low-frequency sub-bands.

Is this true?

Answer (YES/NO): NO